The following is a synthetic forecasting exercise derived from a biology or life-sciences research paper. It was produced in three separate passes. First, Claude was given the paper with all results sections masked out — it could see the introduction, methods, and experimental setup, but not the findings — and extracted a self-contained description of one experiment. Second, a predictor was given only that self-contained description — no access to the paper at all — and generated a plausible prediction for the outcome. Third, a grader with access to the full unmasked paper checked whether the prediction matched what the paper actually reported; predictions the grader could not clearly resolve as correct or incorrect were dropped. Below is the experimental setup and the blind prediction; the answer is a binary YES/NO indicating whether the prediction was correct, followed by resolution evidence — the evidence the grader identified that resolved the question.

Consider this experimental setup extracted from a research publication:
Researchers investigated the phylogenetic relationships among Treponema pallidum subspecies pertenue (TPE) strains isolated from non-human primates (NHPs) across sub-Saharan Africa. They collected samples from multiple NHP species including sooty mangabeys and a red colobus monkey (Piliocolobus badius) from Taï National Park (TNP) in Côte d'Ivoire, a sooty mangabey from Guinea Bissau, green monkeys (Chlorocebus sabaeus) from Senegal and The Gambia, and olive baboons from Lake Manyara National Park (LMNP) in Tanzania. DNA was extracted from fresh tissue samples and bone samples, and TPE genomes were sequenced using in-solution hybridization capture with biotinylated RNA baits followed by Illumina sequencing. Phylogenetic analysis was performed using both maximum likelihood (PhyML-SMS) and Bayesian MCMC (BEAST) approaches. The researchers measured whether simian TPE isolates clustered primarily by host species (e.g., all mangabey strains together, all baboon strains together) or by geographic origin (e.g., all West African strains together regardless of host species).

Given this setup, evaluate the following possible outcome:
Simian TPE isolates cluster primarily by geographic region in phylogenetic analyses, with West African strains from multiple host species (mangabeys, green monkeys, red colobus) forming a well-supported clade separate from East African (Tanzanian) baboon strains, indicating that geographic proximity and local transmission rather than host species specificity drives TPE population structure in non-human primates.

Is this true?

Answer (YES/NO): YES